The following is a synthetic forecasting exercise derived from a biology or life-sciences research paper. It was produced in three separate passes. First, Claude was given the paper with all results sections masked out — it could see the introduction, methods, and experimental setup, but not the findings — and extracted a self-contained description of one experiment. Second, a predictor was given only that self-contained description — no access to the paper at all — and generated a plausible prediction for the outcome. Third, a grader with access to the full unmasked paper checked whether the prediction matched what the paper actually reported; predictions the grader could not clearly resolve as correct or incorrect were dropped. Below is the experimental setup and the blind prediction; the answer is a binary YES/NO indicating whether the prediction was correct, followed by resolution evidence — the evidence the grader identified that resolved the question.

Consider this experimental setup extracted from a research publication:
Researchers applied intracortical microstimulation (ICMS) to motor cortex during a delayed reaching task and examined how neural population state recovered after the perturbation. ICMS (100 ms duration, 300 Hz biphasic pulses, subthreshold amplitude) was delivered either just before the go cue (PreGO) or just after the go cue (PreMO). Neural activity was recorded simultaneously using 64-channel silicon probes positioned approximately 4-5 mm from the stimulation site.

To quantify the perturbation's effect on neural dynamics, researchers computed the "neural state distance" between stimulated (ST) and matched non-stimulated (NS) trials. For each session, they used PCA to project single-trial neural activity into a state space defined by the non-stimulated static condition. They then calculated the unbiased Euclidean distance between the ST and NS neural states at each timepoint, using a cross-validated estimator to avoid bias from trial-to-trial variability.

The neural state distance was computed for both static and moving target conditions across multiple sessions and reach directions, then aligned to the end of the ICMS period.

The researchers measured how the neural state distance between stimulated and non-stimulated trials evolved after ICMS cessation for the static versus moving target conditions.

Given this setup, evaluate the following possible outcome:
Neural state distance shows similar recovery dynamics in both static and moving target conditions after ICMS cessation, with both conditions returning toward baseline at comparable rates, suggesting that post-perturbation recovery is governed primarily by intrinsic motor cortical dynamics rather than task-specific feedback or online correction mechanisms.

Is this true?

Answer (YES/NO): NO